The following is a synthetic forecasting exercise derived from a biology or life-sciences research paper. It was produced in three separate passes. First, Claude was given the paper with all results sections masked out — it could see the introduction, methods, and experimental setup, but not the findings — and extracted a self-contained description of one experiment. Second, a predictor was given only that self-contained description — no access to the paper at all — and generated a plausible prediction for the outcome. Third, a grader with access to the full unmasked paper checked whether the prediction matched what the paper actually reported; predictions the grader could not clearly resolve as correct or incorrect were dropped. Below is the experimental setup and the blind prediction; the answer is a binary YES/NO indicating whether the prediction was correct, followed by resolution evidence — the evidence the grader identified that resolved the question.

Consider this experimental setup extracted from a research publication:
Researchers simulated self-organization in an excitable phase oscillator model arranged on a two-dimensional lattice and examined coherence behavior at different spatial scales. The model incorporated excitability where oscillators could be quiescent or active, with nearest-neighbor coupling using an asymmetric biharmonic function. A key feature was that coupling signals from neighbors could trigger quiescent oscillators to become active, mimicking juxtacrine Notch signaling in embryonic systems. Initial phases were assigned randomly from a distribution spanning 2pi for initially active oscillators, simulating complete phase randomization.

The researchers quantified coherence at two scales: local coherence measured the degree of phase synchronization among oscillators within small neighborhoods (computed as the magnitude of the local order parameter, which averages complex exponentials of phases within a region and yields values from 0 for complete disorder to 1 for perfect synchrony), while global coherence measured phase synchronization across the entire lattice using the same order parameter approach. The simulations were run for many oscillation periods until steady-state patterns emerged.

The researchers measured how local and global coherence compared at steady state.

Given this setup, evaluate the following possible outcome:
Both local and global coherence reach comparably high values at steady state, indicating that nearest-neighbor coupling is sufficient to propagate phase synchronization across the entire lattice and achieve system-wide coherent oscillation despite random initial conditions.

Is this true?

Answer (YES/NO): NO